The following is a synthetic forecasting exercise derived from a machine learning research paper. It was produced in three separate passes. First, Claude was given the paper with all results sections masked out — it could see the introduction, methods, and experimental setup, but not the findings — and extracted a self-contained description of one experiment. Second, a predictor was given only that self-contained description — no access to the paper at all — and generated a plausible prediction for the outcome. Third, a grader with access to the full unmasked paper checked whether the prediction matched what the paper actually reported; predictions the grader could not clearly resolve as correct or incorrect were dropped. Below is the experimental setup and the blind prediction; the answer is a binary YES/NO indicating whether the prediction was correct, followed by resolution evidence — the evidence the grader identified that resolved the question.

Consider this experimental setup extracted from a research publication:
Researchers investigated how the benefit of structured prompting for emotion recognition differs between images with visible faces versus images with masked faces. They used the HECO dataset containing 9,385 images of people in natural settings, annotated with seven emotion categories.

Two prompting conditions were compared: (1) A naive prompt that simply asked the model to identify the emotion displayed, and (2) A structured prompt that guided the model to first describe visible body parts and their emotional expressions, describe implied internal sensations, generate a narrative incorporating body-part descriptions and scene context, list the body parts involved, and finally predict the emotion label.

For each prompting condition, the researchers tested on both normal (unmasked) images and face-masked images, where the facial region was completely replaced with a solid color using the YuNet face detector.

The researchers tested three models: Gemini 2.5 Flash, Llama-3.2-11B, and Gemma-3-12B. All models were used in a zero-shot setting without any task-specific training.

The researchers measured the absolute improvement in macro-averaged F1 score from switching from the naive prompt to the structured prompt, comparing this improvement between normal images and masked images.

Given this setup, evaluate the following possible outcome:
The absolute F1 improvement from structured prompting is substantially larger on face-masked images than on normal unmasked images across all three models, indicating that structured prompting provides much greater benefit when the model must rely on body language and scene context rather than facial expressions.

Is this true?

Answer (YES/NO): YES